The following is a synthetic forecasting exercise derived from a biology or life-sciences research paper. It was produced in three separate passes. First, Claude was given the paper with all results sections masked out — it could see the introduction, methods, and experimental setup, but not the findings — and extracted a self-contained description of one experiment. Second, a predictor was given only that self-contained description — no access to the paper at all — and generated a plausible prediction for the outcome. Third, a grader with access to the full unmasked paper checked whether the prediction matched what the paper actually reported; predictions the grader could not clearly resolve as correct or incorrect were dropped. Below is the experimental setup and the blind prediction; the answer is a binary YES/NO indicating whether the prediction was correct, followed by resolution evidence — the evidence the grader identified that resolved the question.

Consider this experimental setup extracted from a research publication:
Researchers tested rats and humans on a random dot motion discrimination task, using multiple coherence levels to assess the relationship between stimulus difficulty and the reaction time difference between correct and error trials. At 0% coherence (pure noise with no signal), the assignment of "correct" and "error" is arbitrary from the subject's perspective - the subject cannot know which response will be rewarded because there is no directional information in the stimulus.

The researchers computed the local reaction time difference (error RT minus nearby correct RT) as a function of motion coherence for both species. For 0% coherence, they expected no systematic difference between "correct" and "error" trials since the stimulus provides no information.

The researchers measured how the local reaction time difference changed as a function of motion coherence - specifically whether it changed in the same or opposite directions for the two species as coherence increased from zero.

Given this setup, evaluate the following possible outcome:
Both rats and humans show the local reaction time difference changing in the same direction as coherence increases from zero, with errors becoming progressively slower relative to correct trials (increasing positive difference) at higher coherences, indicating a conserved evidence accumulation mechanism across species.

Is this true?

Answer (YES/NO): NO